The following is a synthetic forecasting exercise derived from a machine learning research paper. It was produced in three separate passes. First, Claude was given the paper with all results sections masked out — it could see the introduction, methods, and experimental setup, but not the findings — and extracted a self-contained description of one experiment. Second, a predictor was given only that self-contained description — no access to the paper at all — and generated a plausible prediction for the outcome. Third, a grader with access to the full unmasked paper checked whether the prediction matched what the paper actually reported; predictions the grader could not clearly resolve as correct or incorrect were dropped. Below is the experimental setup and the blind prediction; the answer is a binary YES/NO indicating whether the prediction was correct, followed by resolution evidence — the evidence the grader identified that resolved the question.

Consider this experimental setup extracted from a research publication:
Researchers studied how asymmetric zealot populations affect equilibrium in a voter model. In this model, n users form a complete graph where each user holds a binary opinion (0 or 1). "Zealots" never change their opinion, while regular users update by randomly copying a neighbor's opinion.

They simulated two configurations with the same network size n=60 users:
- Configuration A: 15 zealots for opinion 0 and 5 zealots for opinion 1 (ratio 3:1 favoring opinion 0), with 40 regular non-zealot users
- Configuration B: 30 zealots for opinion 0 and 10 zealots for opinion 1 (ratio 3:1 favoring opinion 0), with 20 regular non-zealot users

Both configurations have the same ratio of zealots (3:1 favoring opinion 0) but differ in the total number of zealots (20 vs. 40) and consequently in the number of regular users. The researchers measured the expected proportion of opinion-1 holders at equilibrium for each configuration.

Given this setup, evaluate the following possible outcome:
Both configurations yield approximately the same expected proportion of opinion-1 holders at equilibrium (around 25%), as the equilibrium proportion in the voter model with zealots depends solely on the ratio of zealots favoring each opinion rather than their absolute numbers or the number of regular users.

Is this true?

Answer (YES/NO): YES